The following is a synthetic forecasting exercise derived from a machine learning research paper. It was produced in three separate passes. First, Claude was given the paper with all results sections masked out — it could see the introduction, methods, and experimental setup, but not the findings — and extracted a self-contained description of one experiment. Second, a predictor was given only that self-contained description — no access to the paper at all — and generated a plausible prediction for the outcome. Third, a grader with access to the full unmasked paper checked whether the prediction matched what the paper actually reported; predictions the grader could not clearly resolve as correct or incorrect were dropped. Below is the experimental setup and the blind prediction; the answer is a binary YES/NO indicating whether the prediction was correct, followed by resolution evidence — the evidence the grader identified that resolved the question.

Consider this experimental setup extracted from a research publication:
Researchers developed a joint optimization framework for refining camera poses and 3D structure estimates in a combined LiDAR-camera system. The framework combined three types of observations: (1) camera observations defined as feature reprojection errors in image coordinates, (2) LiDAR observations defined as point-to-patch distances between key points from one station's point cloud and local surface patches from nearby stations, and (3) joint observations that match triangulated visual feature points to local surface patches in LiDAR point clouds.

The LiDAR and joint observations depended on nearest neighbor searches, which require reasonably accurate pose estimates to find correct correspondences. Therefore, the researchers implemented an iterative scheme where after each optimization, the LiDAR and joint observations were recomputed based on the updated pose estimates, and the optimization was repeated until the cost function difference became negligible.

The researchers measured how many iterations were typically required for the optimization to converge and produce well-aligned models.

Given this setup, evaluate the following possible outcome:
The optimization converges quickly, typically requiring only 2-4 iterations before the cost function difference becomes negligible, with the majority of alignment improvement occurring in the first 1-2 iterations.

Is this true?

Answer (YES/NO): NO